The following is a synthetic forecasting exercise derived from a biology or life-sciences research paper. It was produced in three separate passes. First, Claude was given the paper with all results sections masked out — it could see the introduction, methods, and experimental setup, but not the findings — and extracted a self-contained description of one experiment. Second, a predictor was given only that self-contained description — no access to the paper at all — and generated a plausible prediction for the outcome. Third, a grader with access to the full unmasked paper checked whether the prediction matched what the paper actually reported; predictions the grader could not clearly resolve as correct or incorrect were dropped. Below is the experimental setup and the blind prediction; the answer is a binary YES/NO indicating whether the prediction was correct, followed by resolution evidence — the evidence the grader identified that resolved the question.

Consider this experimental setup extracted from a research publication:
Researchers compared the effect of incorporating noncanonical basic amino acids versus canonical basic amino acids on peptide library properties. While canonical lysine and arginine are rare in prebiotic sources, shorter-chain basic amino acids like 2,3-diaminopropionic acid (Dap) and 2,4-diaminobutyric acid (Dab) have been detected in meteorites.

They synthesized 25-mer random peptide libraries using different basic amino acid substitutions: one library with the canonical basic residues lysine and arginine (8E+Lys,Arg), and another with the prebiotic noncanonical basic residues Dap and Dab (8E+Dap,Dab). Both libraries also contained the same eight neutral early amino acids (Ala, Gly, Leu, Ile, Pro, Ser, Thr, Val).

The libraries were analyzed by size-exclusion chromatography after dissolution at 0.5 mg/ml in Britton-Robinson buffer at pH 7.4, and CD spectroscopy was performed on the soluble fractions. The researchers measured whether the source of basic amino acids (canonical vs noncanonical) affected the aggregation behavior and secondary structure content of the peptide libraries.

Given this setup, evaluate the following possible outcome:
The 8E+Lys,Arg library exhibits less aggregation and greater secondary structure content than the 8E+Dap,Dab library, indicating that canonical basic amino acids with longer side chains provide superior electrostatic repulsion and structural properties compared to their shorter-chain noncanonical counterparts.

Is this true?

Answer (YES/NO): NO